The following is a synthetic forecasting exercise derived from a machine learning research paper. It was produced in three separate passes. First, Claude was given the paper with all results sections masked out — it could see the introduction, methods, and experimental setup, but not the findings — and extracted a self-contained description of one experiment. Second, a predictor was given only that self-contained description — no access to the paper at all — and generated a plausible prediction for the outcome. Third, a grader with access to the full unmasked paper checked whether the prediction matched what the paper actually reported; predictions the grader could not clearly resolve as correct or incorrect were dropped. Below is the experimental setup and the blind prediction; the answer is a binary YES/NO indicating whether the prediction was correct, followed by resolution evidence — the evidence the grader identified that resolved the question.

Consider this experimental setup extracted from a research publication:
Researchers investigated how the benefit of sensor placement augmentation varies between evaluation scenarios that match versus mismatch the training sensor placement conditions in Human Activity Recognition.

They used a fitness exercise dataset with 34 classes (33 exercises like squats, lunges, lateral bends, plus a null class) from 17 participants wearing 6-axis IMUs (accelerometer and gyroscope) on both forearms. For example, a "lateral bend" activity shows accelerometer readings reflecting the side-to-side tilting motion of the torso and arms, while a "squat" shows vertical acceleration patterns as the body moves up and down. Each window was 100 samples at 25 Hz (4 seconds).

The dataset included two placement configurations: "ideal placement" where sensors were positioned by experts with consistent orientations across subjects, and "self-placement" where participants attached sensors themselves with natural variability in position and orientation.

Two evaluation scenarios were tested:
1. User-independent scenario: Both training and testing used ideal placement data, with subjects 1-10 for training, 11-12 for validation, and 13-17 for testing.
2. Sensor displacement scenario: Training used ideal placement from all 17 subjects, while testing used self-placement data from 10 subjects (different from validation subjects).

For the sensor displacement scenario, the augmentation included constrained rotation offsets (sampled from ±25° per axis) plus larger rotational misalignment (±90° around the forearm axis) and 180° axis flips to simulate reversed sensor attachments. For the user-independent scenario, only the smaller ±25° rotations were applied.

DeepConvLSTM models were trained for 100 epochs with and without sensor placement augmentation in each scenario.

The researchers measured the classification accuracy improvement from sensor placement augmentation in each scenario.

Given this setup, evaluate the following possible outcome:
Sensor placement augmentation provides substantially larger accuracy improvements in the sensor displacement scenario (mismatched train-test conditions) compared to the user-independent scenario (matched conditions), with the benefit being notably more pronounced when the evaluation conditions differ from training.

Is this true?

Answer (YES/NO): YES